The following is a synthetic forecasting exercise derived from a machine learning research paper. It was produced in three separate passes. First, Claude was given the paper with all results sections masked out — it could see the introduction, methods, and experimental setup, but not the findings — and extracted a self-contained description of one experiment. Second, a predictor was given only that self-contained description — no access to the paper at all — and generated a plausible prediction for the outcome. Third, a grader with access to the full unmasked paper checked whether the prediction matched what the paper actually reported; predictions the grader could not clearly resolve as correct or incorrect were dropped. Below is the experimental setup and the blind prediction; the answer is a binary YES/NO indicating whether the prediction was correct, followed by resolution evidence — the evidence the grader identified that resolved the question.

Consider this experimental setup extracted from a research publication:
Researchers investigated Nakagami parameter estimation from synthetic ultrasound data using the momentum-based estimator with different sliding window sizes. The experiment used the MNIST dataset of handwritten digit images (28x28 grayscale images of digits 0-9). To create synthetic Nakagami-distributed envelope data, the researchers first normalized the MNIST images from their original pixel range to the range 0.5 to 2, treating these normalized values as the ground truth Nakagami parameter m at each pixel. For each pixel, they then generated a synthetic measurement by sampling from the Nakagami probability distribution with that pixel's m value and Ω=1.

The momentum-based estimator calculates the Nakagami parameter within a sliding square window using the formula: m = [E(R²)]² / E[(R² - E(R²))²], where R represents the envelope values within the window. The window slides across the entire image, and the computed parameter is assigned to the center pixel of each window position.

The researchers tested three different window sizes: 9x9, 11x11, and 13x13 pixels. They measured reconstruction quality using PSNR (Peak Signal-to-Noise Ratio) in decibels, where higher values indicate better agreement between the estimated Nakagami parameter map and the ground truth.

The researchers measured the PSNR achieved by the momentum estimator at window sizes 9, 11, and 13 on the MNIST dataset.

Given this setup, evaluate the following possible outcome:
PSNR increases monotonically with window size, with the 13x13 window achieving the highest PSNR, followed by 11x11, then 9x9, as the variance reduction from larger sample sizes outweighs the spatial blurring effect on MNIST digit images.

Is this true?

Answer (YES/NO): NO